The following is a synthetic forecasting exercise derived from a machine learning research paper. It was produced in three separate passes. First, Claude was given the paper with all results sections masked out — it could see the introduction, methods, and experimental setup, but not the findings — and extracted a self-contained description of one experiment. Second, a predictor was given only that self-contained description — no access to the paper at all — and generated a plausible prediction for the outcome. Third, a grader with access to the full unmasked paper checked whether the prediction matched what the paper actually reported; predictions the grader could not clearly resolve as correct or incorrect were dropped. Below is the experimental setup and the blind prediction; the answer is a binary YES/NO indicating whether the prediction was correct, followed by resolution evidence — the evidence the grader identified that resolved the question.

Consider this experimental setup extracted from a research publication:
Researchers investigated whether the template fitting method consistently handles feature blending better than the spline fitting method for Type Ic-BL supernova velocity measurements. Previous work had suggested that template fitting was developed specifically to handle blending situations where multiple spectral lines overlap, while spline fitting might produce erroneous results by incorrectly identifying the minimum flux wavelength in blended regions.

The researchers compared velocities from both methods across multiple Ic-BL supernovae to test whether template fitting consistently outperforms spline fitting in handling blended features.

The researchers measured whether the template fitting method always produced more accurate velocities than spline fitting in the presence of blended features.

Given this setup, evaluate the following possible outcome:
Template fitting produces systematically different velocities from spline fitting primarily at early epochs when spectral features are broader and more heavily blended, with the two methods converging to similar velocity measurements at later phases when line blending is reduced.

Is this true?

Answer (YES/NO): NO